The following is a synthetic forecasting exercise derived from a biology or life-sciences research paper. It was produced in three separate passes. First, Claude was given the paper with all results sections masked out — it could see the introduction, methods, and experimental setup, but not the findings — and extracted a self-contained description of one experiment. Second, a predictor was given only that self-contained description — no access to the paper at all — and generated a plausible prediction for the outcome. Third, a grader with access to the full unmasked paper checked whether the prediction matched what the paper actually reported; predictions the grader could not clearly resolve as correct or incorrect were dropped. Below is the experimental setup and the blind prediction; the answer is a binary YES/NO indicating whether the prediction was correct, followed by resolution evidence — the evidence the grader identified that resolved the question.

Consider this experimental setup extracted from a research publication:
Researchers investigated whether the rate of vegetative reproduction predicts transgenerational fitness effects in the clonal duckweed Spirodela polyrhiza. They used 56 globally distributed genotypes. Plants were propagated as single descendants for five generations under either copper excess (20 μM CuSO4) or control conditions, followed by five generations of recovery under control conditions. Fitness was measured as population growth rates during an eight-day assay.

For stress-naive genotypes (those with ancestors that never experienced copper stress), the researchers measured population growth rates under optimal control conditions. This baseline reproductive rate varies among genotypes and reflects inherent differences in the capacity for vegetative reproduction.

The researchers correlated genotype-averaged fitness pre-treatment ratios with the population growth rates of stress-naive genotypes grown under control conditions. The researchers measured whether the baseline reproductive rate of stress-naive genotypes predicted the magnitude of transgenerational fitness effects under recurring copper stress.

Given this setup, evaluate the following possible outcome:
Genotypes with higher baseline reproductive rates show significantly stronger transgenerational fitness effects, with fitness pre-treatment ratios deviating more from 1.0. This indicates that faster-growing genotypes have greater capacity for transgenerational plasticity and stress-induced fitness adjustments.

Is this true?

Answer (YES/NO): YES